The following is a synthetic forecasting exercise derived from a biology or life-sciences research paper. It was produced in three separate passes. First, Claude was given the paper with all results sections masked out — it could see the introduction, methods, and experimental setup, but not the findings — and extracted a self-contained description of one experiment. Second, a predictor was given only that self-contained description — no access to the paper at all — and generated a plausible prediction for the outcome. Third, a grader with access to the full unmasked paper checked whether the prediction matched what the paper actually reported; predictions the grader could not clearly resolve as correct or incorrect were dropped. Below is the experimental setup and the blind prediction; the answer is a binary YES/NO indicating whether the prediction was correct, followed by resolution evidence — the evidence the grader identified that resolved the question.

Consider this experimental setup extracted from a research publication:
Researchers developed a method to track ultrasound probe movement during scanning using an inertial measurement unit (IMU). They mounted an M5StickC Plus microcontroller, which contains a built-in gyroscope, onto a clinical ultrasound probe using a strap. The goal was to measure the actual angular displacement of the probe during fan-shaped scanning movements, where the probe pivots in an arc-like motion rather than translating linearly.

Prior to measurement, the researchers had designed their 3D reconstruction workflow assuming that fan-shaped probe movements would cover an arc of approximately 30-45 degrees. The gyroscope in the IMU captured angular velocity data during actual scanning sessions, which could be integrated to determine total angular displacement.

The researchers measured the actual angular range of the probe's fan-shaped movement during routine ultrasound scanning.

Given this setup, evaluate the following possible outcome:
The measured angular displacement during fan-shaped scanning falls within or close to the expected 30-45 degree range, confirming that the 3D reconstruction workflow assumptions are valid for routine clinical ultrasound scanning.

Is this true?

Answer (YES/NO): NO